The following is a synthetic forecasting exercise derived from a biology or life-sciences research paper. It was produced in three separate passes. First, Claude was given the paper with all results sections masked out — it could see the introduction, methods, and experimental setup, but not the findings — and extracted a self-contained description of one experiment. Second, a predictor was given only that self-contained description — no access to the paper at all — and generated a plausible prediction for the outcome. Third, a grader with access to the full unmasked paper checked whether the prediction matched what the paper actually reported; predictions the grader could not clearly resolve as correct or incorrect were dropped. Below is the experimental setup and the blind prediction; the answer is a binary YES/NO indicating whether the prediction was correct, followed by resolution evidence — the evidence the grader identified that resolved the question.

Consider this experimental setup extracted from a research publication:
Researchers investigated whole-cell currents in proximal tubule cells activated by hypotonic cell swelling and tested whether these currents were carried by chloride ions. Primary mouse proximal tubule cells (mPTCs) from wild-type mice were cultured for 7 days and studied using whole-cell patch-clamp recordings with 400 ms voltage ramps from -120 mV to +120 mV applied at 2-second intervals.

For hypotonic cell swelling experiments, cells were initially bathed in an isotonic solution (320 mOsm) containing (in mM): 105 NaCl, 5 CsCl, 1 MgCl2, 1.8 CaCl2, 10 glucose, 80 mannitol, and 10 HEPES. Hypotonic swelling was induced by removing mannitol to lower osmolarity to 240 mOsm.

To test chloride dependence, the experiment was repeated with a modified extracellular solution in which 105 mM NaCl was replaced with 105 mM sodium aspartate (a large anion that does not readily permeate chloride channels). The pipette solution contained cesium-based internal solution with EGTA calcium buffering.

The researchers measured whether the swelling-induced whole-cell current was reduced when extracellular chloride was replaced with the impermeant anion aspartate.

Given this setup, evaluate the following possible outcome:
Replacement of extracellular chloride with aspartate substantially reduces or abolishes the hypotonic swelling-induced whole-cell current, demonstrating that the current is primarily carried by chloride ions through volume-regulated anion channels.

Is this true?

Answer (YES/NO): NO